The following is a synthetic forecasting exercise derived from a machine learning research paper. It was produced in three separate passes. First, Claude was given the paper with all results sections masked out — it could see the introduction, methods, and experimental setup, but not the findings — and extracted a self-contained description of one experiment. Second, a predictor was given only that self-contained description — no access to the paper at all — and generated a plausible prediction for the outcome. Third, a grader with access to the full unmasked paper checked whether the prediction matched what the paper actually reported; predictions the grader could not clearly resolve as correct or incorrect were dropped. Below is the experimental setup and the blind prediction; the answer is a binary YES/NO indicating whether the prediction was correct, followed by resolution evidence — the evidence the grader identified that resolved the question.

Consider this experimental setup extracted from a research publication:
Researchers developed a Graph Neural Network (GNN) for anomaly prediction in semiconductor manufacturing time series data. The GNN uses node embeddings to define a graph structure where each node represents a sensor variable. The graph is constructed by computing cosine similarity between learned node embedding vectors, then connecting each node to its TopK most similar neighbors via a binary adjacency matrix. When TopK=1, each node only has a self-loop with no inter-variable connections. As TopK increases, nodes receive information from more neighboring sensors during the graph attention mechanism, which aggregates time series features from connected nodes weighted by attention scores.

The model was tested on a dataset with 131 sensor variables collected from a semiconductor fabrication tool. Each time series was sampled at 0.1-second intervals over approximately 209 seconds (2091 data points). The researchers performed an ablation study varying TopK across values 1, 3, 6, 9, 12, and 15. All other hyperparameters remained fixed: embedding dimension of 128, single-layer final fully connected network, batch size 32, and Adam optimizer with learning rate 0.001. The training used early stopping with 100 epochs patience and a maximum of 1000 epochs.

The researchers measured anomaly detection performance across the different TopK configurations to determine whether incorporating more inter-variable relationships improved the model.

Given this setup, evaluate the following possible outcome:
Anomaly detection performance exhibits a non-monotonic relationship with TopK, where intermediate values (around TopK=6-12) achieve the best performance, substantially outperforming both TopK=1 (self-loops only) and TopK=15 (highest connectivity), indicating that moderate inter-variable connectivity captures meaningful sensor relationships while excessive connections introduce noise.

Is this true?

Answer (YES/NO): NO